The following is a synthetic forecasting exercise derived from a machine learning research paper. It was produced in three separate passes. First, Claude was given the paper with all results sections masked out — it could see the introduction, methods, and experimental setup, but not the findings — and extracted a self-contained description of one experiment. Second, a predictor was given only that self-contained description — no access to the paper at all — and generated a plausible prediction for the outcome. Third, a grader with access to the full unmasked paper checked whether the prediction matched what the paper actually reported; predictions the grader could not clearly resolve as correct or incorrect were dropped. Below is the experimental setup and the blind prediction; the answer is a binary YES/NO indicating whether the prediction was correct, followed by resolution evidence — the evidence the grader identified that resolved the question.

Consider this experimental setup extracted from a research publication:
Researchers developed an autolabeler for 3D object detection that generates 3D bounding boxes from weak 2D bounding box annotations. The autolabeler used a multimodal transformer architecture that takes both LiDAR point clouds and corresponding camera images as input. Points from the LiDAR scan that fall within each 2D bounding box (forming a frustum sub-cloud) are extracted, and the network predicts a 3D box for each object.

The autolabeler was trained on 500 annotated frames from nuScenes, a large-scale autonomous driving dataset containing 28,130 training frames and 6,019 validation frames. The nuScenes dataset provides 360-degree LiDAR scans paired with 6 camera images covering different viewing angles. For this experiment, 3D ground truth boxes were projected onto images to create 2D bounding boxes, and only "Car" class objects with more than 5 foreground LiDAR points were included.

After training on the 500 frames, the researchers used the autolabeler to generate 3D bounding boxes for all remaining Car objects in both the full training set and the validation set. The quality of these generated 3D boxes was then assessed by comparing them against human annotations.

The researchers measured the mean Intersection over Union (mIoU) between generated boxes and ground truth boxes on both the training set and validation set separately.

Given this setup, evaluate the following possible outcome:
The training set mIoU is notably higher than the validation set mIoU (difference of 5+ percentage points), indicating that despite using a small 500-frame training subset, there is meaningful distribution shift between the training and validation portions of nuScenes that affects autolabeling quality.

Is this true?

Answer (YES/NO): NO